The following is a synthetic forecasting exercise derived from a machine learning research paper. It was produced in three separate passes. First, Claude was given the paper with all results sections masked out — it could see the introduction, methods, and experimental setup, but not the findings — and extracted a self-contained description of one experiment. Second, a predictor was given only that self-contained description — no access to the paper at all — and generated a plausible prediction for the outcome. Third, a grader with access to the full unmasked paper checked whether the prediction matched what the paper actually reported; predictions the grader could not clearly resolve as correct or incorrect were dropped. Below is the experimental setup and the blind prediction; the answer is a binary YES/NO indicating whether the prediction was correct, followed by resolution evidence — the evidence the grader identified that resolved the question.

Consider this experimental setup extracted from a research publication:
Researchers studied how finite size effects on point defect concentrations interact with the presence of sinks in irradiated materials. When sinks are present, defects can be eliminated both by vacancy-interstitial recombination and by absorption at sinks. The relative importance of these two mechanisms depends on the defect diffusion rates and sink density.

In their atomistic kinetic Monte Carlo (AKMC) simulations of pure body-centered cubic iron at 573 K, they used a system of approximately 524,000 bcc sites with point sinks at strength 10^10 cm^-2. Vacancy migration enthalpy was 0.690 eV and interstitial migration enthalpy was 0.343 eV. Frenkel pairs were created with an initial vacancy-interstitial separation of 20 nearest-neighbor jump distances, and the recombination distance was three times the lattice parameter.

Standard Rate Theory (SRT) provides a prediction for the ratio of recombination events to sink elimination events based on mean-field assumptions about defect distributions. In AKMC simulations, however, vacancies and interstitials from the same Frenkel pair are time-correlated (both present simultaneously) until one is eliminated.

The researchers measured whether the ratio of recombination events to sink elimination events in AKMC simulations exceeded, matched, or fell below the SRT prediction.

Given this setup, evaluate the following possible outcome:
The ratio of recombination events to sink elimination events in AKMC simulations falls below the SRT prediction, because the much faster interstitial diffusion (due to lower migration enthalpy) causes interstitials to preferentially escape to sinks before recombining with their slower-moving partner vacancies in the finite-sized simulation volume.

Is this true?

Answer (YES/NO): NO